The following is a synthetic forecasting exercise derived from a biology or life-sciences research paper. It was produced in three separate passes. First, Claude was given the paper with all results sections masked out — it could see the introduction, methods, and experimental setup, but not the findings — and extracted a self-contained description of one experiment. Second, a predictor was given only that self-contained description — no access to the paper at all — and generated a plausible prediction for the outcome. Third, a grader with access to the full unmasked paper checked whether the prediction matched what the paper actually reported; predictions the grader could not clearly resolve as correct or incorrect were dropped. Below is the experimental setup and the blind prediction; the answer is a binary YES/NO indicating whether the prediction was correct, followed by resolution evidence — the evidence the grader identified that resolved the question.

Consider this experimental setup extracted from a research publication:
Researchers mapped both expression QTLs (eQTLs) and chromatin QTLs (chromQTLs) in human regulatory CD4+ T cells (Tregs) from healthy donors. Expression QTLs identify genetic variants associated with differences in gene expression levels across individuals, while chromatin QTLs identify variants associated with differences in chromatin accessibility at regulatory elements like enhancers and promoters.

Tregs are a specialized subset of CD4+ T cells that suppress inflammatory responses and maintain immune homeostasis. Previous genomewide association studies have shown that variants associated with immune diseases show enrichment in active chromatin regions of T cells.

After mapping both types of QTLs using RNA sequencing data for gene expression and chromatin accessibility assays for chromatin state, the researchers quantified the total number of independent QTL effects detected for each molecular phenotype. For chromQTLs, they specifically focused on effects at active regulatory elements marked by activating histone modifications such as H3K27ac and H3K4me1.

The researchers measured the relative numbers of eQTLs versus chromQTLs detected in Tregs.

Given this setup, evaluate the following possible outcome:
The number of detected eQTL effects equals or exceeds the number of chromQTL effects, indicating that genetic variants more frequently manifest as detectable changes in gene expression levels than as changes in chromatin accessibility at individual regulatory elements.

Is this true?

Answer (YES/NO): NO